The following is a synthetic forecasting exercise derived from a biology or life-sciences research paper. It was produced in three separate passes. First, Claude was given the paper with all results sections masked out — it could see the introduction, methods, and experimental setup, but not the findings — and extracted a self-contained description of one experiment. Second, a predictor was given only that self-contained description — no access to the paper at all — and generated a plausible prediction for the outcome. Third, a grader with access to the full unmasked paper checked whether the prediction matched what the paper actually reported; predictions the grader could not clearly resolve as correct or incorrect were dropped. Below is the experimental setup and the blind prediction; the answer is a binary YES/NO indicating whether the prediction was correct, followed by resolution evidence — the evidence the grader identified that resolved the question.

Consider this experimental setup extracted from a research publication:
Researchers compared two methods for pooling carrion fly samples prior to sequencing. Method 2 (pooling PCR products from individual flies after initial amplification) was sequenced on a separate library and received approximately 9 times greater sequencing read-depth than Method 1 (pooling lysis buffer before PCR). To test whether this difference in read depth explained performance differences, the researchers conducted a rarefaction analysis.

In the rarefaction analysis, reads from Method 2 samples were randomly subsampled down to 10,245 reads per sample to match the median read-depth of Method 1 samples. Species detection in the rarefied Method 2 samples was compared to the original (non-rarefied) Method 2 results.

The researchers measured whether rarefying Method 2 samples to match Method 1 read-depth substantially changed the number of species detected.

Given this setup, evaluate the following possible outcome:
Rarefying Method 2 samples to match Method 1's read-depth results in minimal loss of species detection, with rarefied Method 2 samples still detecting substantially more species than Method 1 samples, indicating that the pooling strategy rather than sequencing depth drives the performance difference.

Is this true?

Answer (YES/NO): YES